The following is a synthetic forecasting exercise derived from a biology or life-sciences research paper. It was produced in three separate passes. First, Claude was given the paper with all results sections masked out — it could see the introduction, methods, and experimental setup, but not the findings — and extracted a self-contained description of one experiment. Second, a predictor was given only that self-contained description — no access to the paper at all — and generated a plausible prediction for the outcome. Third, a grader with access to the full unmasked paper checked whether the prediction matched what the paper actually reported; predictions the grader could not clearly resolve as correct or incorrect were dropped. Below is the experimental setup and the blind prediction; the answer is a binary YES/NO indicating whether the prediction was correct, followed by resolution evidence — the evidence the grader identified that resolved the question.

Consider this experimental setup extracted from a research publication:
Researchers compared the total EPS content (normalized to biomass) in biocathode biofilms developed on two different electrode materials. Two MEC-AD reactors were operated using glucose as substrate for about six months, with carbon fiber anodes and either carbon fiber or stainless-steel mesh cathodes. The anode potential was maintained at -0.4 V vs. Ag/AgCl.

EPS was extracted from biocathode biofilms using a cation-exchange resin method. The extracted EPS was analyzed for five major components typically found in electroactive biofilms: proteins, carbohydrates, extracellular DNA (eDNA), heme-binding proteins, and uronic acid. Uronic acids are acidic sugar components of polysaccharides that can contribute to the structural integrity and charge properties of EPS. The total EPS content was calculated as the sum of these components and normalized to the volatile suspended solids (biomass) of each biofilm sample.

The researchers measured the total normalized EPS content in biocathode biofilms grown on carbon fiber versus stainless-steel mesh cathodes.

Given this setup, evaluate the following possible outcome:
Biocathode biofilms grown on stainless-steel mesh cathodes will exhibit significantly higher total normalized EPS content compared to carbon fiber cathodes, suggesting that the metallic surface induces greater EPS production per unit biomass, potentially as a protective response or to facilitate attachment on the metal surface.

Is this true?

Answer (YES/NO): YES